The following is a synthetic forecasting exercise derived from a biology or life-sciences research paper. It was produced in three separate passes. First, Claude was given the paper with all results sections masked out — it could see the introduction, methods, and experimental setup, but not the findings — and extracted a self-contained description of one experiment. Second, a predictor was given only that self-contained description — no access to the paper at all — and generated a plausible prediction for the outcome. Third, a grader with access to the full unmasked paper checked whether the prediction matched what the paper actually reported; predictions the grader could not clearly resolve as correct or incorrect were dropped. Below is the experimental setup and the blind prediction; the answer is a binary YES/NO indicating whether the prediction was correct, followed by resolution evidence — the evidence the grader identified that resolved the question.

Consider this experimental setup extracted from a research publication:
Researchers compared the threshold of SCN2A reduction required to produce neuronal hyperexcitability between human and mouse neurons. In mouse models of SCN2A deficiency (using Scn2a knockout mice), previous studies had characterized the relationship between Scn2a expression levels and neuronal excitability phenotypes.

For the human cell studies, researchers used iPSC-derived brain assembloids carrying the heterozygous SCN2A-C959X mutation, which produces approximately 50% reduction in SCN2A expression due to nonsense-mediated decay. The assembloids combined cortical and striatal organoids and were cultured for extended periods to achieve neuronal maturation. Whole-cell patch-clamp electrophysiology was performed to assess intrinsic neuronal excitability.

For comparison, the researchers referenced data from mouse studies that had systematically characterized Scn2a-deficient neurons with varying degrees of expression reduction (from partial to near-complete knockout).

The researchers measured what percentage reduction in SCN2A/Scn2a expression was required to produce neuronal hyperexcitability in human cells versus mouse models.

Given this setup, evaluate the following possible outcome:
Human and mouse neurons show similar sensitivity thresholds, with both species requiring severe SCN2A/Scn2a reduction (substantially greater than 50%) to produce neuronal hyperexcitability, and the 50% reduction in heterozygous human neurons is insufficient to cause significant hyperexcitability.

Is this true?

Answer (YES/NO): NO